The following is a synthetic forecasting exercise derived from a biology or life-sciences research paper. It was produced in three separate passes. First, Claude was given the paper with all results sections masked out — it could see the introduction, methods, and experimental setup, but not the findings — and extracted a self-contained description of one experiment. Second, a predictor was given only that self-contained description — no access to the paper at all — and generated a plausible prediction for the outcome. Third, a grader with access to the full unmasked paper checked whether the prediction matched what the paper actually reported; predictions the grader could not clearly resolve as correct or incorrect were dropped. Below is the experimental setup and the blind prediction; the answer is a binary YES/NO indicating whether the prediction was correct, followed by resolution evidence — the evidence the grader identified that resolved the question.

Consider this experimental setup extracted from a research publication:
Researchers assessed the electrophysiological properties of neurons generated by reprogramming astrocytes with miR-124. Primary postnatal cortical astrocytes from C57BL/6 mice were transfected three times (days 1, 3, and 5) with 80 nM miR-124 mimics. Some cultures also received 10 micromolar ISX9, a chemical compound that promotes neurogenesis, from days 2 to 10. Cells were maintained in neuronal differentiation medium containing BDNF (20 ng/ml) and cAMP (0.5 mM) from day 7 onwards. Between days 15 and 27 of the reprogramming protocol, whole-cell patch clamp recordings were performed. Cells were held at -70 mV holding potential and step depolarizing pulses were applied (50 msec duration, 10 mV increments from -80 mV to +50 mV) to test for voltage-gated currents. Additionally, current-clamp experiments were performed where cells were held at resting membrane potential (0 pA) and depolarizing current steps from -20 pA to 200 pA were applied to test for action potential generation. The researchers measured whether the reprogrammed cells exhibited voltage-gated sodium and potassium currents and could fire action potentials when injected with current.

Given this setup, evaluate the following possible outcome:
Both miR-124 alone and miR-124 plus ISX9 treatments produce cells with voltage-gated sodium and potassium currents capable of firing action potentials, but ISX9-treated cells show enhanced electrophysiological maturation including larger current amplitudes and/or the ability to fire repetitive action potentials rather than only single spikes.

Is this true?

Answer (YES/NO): NO